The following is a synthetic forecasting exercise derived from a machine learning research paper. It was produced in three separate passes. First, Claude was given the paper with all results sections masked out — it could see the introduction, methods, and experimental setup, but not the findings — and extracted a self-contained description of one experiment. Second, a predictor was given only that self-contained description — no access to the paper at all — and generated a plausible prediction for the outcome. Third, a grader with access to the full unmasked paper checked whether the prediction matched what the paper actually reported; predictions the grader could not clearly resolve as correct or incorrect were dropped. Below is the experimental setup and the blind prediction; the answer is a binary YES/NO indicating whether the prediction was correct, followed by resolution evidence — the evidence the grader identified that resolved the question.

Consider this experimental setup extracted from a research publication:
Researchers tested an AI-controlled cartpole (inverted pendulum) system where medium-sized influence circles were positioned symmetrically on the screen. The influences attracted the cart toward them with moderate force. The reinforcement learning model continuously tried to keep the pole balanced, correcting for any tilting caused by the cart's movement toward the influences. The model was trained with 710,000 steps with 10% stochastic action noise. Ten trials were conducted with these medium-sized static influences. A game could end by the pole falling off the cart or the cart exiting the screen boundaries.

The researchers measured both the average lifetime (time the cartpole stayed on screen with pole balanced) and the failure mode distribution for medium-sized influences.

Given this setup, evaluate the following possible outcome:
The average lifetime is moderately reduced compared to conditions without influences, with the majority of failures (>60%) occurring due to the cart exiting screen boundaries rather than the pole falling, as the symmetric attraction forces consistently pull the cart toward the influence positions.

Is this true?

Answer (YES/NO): NO